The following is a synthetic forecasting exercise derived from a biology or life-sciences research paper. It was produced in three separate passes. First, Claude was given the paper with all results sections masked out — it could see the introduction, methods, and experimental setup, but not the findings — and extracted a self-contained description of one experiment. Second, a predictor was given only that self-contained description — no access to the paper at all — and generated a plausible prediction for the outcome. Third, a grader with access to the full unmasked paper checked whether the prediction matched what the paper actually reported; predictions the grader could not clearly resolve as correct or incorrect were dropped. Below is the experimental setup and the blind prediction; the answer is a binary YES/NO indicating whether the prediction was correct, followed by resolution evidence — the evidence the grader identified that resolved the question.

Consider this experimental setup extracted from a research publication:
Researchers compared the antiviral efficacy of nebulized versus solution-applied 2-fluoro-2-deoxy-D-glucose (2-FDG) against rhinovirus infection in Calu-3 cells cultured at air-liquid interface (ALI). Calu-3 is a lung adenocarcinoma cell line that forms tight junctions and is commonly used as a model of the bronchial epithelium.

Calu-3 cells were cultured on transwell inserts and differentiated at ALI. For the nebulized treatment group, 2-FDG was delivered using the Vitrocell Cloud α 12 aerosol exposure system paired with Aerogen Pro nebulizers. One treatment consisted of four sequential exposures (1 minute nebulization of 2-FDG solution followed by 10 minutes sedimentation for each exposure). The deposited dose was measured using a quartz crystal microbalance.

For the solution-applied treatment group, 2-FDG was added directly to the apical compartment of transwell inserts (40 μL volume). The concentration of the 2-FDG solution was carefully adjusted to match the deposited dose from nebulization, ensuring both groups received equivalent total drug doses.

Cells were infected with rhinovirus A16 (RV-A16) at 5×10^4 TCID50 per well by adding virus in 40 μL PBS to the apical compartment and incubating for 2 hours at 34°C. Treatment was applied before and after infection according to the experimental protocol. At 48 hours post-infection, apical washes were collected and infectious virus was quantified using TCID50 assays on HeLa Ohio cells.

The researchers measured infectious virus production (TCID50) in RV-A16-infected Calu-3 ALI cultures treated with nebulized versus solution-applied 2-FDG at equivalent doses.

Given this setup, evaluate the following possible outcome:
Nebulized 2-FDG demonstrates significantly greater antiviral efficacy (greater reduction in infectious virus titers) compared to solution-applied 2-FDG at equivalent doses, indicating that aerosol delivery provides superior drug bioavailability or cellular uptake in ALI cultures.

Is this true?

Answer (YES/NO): NO